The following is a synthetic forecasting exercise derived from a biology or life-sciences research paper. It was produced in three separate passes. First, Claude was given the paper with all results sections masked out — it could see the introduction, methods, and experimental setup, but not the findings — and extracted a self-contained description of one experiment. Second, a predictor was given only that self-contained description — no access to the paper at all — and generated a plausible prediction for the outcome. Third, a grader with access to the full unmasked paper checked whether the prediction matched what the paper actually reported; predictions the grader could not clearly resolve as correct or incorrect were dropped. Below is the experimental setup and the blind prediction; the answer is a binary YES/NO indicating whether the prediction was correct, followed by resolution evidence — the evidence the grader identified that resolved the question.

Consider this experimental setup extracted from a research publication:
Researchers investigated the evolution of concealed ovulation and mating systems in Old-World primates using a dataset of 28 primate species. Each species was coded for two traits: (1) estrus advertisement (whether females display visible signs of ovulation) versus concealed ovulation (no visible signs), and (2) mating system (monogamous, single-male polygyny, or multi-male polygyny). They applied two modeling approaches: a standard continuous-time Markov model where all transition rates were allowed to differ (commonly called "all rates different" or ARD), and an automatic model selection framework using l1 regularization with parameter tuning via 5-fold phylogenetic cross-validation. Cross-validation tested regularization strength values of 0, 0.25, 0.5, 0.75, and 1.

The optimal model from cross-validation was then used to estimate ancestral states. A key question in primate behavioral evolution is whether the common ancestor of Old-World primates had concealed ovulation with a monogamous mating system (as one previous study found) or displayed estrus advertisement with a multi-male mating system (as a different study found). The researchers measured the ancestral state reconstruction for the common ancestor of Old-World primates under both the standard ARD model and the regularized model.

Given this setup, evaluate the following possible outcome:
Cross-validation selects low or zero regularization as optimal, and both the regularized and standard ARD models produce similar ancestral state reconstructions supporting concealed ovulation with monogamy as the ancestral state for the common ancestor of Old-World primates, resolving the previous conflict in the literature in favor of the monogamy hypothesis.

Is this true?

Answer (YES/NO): NO